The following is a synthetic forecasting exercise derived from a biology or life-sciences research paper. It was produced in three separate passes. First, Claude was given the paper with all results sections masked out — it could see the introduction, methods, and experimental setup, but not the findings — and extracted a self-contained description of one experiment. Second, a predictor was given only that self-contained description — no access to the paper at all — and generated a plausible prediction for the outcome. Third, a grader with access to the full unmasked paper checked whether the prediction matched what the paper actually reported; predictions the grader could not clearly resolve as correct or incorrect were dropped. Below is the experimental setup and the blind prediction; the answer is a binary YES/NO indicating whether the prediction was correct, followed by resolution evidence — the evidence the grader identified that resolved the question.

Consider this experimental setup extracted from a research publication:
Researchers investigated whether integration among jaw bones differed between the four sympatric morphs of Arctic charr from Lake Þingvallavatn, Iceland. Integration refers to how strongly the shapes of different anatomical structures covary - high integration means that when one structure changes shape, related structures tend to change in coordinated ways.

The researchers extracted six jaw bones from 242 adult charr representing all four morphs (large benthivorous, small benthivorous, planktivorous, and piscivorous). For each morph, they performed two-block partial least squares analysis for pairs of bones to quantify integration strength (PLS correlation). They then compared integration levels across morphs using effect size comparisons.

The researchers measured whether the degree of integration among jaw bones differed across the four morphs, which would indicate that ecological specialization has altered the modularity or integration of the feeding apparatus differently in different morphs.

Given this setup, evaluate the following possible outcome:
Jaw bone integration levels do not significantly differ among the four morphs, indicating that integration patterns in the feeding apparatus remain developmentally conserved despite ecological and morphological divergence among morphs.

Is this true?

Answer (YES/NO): YES